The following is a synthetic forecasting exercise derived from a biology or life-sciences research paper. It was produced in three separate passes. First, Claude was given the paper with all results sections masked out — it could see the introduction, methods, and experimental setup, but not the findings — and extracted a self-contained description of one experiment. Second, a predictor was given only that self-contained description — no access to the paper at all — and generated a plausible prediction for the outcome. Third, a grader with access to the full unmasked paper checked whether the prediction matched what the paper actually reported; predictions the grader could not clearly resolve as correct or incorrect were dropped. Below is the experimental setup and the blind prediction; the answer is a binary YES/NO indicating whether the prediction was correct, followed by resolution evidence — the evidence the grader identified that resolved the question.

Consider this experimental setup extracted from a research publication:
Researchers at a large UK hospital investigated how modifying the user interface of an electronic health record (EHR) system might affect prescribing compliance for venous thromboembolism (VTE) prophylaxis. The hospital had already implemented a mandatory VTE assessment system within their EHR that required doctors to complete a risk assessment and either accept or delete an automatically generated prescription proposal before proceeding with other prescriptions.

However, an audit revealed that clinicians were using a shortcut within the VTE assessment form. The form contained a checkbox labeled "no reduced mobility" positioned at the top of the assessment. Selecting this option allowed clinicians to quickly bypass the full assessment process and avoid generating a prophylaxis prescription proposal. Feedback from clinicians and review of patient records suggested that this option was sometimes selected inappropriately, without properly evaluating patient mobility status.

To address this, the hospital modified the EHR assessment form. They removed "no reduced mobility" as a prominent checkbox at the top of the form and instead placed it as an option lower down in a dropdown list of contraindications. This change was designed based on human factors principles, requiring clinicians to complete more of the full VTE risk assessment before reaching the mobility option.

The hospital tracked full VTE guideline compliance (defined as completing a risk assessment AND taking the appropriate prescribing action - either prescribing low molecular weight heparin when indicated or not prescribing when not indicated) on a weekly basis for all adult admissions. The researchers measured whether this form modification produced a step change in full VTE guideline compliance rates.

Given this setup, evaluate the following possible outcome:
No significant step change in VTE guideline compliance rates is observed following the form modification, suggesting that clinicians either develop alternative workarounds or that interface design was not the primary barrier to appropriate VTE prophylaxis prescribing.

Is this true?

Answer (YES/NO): NO